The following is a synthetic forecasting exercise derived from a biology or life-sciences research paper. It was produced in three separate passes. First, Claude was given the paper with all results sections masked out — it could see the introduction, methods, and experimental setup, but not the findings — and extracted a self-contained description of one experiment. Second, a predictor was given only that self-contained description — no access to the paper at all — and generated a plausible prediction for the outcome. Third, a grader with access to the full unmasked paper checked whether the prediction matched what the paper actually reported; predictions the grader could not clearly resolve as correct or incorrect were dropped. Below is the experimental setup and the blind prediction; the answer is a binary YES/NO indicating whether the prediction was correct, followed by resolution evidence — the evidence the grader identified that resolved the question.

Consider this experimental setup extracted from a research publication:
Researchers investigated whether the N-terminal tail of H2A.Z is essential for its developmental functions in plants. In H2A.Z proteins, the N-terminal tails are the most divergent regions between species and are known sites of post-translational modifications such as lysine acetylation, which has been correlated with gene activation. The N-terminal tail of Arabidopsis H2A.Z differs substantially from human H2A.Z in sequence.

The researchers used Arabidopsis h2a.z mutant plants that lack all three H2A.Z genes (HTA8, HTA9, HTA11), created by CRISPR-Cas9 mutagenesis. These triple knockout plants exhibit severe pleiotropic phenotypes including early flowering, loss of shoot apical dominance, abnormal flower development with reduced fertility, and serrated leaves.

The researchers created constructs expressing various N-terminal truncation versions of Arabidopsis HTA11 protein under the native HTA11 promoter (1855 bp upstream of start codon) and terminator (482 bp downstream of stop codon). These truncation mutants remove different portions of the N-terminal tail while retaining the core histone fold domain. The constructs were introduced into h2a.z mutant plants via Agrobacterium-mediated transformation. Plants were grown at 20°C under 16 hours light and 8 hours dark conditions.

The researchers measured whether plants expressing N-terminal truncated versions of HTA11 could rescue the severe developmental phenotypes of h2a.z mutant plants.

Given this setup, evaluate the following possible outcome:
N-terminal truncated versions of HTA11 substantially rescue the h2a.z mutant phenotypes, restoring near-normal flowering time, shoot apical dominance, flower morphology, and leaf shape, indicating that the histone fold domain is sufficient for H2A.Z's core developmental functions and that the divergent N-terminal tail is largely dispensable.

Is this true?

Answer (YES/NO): YES